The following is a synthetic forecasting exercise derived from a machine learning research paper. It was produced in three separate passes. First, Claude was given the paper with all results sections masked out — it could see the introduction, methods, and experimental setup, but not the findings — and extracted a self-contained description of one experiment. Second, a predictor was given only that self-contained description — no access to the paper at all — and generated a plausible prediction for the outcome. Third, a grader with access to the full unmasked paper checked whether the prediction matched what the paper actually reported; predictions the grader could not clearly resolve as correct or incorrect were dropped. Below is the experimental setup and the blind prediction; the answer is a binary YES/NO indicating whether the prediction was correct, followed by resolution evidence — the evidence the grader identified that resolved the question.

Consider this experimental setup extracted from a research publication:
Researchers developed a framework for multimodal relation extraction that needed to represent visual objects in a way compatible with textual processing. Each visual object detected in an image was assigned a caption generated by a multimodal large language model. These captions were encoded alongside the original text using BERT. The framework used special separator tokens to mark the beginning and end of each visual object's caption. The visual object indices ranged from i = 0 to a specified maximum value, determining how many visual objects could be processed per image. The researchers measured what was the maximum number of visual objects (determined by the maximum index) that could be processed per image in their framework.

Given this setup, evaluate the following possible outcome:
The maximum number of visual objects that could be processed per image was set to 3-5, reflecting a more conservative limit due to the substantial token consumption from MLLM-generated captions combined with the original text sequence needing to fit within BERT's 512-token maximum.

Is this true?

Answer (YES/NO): NO